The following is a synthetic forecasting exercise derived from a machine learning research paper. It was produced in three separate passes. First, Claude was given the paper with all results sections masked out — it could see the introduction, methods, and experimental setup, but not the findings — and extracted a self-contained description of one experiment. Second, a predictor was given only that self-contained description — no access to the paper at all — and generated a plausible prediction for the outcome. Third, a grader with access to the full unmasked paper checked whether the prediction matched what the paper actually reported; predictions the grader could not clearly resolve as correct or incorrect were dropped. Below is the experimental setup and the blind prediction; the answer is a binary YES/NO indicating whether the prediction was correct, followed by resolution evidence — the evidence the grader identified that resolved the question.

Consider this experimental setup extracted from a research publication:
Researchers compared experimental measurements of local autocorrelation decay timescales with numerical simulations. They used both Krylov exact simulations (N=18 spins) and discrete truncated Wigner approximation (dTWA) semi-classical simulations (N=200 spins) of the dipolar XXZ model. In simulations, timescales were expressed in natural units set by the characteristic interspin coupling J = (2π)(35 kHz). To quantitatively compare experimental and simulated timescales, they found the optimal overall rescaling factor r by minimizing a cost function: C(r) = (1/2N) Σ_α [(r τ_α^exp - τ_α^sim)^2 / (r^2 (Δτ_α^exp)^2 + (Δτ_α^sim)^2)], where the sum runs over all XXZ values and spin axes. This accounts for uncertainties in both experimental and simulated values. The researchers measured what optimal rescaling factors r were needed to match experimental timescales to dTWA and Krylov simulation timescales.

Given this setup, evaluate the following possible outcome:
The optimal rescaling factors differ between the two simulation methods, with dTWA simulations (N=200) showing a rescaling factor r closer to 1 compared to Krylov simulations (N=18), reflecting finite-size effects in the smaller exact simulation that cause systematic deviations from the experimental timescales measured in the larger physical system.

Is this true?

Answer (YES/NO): NO